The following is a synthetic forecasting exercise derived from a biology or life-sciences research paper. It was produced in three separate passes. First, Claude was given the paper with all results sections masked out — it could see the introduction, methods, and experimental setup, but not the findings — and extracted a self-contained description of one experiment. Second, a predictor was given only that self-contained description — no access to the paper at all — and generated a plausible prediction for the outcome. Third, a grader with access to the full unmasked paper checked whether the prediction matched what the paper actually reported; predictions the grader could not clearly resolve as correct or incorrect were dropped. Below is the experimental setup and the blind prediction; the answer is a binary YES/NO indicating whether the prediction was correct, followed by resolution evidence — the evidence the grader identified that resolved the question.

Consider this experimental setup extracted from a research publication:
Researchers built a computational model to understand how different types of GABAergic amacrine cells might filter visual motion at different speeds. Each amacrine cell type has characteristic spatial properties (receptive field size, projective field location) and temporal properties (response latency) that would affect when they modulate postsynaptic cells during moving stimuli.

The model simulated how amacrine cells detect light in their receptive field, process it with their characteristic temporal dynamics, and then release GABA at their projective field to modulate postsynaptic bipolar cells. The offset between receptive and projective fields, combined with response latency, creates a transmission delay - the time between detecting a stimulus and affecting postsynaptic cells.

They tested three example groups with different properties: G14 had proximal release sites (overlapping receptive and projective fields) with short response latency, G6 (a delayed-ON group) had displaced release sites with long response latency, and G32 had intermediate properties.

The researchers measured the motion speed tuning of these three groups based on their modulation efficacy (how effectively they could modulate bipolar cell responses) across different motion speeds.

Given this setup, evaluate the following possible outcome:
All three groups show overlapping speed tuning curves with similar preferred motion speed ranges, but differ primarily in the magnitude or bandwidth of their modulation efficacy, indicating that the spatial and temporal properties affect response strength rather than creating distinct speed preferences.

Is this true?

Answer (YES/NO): NO